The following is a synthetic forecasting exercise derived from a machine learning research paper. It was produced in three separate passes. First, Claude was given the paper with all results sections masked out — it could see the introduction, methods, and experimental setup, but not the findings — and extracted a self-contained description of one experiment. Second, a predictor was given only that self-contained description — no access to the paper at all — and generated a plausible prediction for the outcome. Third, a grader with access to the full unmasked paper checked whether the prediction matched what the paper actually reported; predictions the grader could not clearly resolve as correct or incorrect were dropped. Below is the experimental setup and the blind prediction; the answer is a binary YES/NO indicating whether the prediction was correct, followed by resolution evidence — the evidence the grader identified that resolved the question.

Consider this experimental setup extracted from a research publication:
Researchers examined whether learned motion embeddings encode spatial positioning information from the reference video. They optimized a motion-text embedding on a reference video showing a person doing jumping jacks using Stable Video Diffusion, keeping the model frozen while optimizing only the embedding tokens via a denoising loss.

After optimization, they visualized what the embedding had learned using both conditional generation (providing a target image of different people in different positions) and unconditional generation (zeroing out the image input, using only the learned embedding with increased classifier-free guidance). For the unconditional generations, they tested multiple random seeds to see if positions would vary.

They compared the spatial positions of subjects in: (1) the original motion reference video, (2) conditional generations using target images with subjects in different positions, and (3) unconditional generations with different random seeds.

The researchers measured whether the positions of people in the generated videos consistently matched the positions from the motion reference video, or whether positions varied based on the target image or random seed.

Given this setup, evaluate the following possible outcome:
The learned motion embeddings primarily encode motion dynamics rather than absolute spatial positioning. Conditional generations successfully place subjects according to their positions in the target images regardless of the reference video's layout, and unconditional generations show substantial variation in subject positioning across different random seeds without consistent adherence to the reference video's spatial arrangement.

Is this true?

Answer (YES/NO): YES